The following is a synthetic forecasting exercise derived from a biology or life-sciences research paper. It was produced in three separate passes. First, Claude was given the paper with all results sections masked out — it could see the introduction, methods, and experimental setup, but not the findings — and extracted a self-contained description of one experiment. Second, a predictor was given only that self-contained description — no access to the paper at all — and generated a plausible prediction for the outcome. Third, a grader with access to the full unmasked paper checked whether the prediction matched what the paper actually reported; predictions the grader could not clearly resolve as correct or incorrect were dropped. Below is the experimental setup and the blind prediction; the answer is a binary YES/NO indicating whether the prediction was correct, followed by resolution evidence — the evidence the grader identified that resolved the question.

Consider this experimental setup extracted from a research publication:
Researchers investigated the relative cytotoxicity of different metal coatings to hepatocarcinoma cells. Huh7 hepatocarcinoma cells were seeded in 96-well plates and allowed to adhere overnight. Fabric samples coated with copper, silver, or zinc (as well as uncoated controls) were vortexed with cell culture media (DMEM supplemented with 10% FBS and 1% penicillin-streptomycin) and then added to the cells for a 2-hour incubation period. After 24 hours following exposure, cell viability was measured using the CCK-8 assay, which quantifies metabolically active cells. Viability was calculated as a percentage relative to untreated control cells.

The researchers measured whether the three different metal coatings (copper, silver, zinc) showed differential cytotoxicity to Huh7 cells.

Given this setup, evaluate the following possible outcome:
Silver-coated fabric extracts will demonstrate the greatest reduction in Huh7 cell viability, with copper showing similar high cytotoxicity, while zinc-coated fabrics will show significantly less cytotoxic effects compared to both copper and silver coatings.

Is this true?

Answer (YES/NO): NO